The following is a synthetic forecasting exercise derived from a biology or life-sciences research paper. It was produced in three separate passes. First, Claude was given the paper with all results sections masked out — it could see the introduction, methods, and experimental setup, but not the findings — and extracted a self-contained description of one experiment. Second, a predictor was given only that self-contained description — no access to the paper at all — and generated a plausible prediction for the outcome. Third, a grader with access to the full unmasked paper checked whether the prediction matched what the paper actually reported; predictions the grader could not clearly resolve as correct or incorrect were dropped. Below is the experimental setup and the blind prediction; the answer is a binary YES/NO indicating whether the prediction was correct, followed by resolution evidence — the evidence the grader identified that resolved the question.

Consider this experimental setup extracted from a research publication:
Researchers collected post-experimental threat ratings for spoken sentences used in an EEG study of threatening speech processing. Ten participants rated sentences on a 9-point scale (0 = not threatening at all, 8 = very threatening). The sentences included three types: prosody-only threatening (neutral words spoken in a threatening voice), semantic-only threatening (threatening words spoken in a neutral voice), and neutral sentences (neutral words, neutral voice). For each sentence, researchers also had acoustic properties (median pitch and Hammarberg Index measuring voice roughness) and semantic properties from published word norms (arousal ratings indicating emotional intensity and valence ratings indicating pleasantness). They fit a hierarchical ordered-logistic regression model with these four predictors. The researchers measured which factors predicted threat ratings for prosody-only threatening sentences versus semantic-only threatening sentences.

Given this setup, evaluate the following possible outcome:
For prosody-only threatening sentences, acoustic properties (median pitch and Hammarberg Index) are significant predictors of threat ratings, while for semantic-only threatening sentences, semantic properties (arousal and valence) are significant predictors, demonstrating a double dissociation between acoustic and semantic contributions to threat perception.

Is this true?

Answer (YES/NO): YES